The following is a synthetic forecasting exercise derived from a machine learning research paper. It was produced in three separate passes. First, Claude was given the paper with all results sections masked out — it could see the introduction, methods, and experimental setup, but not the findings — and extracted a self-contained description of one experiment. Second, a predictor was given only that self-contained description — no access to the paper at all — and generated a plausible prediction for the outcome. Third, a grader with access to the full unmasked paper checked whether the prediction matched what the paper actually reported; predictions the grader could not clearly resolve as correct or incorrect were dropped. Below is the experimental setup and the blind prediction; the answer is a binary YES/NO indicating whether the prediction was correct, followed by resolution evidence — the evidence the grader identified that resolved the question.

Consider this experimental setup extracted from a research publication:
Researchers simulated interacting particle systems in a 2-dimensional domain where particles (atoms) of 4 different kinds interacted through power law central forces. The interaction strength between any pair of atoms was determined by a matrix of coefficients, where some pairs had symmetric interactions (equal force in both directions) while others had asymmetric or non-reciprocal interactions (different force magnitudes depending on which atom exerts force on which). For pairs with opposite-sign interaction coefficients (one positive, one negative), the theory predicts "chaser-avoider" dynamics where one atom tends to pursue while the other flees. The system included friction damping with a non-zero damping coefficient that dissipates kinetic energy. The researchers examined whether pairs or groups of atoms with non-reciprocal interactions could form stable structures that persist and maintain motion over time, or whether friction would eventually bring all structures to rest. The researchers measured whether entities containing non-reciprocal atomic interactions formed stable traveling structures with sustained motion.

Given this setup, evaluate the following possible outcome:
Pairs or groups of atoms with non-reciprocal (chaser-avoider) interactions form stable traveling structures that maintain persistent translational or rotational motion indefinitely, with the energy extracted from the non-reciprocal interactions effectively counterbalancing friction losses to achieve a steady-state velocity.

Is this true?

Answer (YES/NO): YES